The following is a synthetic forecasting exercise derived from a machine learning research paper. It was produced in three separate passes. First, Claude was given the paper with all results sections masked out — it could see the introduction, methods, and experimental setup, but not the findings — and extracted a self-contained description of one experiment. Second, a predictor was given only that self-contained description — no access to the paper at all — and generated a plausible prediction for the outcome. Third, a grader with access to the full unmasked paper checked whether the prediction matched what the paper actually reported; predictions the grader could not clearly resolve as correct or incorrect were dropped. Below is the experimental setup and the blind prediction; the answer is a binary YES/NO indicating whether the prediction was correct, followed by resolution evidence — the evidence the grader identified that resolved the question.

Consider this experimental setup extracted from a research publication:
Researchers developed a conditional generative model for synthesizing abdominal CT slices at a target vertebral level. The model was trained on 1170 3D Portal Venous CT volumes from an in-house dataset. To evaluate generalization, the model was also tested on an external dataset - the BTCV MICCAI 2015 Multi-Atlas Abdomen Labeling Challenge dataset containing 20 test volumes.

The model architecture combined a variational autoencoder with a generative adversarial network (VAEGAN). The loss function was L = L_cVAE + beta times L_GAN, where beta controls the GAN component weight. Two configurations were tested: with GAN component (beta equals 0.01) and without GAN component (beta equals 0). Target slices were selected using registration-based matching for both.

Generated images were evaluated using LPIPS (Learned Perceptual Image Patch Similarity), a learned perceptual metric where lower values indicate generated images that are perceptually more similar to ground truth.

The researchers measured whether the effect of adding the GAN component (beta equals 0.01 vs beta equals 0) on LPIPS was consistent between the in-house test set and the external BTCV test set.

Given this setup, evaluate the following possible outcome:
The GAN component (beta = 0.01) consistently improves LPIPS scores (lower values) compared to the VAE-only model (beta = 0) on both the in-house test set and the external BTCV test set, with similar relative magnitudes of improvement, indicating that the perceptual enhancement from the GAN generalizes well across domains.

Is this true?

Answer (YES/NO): YES